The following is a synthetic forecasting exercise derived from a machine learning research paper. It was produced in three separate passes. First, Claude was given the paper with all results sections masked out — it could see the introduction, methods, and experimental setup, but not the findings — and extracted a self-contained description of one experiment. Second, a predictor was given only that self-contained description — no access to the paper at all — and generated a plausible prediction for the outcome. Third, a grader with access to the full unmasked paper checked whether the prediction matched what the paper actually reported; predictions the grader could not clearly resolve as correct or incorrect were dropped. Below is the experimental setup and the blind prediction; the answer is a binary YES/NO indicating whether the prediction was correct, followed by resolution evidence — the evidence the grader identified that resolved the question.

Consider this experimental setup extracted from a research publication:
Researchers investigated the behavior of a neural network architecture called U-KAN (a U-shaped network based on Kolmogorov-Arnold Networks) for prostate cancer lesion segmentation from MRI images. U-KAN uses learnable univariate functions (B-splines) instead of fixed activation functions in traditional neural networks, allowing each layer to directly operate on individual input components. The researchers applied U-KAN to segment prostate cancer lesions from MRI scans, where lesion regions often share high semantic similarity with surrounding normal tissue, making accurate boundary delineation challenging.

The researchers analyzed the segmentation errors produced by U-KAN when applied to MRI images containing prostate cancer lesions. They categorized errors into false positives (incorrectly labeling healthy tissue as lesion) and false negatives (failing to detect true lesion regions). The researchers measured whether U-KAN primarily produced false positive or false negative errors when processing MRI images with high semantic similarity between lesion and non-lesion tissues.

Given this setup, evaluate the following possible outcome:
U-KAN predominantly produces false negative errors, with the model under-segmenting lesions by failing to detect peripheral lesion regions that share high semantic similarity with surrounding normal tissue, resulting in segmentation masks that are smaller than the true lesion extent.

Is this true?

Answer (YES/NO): YES